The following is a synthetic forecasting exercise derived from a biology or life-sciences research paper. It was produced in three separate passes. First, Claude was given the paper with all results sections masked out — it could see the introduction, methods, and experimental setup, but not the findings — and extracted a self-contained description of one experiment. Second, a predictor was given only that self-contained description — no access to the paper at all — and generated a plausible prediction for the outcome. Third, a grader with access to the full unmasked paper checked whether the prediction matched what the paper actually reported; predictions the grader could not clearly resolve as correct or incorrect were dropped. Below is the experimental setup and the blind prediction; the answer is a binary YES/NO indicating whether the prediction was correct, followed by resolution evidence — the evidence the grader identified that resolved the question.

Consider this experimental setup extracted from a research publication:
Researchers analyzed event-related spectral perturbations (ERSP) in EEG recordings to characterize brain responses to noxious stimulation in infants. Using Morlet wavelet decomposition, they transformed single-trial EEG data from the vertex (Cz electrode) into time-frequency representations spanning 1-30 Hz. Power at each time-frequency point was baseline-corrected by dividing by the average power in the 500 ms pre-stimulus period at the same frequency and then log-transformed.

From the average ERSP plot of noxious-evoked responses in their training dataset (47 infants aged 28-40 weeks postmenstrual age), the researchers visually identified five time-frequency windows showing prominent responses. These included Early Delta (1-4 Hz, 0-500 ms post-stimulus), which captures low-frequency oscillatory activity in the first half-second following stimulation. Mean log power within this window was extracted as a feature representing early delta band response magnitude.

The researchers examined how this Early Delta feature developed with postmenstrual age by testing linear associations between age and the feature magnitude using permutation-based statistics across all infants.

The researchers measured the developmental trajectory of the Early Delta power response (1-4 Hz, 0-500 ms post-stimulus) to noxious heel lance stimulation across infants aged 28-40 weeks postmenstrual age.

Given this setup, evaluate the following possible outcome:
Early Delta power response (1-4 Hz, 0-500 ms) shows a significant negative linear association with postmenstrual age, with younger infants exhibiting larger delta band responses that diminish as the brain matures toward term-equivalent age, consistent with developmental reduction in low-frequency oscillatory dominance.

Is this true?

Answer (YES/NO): NO